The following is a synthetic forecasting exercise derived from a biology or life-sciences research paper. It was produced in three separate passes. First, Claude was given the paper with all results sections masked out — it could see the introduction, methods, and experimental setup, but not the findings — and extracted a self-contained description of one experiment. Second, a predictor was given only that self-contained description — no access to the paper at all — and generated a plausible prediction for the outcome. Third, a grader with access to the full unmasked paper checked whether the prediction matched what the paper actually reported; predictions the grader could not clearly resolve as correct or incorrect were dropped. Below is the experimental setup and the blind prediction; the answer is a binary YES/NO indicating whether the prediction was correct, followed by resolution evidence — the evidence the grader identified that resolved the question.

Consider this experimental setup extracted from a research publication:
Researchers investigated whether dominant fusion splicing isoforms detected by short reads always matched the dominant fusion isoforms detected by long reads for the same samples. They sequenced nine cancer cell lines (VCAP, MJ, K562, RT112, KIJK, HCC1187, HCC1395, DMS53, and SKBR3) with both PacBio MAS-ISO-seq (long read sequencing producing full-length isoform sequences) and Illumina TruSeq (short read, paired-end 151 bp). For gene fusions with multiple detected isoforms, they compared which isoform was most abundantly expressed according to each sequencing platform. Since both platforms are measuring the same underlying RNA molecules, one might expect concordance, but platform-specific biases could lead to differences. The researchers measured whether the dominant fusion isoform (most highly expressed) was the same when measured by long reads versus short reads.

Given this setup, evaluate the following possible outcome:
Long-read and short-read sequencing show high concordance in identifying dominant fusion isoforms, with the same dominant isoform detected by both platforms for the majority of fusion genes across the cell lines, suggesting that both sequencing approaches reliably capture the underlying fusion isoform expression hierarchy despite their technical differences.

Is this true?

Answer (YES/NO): NO